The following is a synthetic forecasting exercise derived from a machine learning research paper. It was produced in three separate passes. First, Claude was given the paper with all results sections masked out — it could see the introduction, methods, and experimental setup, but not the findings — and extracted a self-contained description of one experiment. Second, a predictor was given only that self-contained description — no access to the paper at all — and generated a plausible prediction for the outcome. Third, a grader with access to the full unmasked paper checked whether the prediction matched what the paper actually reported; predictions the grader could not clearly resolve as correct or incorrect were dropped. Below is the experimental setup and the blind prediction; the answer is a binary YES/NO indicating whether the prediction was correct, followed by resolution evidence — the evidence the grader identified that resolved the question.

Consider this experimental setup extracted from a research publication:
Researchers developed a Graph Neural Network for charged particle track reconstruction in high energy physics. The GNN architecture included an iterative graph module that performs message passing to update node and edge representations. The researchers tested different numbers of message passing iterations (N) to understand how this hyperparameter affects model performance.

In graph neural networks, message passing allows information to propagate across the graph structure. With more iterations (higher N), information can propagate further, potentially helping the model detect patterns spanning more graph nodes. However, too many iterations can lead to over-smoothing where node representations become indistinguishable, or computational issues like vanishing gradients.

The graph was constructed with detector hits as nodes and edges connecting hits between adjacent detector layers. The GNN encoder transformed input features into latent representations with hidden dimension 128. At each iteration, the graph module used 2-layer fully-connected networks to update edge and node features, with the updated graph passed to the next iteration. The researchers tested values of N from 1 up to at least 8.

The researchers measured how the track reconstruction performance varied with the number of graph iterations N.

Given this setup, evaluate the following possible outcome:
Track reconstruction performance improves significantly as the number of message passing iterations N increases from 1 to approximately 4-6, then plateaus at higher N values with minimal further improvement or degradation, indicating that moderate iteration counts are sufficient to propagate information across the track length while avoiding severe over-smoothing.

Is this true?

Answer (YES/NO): NO